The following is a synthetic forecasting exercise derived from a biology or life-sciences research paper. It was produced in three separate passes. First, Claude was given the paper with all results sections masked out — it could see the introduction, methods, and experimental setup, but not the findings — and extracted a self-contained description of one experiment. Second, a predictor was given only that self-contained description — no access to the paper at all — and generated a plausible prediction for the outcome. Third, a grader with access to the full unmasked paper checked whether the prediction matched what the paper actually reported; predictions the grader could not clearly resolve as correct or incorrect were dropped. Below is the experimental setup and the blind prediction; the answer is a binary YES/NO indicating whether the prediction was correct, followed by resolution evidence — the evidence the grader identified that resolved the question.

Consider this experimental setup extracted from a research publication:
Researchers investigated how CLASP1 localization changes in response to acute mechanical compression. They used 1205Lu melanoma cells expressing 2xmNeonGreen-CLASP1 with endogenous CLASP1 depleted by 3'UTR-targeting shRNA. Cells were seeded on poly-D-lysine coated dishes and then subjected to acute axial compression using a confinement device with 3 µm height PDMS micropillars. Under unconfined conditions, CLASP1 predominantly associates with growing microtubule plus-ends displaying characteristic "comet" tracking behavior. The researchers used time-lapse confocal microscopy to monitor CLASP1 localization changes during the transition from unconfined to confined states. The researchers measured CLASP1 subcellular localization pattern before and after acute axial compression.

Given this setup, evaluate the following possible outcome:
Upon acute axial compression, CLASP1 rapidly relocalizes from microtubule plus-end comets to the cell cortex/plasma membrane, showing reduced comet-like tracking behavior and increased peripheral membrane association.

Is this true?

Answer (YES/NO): NO